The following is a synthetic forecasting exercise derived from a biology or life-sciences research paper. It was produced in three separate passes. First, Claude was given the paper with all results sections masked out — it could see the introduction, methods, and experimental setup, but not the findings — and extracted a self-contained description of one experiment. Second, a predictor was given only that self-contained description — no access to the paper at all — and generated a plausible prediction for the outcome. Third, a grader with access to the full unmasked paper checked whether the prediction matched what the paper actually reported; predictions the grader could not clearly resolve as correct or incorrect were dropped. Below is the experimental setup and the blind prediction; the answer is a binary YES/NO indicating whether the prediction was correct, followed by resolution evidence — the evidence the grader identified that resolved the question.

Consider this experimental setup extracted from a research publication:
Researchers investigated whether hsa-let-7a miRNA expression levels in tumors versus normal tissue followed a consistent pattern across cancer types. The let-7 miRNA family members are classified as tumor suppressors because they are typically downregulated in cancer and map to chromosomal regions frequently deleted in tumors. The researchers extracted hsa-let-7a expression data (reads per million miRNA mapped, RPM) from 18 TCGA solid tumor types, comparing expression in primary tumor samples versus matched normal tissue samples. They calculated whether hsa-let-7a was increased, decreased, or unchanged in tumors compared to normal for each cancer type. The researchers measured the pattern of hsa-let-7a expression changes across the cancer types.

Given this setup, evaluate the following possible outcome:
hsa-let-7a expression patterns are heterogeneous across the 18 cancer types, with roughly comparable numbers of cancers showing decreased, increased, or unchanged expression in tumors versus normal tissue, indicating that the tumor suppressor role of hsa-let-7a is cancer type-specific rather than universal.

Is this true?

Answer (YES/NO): NO